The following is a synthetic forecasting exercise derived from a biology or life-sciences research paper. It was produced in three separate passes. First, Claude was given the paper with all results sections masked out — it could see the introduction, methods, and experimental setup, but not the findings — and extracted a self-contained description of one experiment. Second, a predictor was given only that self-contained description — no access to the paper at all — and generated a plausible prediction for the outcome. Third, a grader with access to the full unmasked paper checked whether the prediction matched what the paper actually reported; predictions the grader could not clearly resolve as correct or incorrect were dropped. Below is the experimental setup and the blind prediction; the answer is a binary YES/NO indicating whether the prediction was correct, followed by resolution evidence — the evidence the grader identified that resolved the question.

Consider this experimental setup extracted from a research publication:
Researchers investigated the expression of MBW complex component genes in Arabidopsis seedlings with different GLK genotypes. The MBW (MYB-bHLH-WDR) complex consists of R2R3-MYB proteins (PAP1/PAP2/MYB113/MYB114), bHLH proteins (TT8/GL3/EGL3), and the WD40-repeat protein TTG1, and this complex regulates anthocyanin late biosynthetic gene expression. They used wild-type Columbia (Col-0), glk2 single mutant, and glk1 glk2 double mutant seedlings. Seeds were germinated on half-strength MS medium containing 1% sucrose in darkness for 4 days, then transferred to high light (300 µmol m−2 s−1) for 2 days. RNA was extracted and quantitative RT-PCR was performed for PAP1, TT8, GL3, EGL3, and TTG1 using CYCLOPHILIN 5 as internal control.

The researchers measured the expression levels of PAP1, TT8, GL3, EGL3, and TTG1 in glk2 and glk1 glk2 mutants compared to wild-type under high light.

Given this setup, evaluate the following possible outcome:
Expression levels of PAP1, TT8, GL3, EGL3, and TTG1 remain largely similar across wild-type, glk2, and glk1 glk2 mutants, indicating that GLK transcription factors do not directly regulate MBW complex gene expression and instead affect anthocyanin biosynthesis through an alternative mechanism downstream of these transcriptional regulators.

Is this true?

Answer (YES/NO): NO